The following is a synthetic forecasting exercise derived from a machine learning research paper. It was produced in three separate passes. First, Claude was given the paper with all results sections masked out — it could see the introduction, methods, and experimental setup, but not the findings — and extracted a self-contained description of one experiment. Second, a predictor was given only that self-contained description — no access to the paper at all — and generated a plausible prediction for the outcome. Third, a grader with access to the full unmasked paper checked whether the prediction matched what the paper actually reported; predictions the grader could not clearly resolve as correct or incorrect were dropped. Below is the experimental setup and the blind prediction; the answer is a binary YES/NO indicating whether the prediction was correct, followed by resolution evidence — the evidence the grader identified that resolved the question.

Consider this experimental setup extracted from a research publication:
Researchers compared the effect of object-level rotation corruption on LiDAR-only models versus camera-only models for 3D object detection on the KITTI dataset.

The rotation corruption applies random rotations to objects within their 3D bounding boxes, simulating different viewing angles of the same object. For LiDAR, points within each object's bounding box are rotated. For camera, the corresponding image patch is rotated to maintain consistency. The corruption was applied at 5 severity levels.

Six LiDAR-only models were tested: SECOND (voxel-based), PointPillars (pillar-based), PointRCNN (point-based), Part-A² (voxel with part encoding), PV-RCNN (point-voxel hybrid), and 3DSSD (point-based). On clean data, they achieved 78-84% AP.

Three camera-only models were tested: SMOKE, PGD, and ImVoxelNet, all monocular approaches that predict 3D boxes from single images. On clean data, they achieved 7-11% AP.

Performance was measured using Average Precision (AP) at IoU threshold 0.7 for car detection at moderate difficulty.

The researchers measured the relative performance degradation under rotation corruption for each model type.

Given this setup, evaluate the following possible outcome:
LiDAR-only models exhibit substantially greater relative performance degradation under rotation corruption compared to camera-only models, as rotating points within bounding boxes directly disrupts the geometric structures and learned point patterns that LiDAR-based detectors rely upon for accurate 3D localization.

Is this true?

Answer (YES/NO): NO